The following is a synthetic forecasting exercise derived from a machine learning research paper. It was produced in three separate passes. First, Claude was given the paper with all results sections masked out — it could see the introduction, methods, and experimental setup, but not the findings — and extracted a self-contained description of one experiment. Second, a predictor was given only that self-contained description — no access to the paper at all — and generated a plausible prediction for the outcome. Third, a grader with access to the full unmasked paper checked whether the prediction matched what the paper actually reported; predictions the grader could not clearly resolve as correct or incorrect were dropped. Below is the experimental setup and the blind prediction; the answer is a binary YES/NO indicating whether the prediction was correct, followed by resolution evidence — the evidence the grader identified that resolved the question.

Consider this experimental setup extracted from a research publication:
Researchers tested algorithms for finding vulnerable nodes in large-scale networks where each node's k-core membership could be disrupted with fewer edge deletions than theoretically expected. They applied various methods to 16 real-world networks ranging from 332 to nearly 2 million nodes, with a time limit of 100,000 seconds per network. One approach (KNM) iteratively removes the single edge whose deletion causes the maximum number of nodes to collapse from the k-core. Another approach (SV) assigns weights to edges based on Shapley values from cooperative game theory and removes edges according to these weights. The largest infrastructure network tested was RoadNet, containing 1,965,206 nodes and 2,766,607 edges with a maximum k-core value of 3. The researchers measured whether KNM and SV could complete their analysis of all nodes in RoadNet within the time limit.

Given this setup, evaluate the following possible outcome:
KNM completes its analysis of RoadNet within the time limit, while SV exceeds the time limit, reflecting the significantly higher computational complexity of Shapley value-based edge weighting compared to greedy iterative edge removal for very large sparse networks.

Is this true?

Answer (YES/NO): NO